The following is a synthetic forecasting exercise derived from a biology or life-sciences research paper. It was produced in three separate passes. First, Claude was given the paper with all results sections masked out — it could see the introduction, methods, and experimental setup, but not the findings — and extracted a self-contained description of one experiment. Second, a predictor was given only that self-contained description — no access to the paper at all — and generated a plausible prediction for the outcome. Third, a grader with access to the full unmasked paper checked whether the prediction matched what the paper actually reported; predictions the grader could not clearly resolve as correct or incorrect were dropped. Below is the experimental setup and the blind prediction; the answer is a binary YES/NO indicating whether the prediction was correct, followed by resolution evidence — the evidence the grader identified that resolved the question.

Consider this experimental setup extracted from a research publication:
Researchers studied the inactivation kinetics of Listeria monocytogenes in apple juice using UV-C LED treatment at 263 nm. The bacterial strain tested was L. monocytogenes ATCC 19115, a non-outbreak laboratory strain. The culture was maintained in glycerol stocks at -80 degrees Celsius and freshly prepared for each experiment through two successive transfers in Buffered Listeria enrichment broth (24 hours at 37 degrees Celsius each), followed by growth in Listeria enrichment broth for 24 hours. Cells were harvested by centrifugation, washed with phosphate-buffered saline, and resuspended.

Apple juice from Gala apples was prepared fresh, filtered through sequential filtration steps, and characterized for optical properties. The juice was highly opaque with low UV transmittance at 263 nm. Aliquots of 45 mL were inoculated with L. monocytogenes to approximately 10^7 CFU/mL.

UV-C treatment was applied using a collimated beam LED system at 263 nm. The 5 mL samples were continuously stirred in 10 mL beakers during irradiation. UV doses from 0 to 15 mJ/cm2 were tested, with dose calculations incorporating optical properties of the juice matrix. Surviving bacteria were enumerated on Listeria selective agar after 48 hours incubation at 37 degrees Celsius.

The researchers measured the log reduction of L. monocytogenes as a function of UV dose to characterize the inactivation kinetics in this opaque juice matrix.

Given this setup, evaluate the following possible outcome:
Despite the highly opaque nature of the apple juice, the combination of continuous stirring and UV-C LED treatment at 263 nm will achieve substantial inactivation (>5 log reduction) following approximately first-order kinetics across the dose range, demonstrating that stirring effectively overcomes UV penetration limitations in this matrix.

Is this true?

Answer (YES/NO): NO